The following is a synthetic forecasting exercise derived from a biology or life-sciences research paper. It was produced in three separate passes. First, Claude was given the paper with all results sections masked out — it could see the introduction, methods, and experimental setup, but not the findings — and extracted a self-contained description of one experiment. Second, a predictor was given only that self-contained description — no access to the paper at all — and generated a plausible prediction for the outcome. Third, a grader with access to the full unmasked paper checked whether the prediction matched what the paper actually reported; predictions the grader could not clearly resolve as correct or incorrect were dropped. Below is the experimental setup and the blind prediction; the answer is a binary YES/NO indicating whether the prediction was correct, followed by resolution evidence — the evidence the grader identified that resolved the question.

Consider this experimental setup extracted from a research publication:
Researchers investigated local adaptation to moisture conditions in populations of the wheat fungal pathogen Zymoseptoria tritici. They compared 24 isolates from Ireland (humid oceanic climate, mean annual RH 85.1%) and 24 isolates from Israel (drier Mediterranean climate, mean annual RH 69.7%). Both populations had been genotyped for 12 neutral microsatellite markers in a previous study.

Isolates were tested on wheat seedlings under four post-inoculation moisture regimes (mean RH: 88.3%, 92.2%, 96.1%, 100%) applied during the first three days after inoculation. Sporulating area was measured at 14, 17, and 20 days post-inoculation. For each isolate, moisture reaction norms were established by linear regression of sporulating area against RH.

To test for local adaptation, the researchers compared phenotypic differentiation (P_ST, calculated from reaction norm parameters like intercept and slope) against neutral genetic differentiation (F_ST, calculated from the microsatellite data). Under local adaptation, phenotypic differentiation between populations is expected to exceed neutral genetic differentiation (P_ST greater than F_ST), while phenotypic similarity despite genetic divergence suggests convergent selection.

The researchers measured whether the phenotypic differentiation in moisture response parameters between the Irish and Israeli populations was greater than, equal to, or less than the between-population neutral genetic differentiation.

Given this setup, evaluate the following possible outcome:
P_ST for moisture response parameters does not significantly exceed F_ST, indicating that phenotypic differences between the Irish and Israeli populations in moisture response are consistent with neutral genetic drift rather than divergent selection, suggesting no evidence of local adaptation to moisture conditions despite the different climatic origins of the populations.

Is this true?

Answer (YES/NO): NO